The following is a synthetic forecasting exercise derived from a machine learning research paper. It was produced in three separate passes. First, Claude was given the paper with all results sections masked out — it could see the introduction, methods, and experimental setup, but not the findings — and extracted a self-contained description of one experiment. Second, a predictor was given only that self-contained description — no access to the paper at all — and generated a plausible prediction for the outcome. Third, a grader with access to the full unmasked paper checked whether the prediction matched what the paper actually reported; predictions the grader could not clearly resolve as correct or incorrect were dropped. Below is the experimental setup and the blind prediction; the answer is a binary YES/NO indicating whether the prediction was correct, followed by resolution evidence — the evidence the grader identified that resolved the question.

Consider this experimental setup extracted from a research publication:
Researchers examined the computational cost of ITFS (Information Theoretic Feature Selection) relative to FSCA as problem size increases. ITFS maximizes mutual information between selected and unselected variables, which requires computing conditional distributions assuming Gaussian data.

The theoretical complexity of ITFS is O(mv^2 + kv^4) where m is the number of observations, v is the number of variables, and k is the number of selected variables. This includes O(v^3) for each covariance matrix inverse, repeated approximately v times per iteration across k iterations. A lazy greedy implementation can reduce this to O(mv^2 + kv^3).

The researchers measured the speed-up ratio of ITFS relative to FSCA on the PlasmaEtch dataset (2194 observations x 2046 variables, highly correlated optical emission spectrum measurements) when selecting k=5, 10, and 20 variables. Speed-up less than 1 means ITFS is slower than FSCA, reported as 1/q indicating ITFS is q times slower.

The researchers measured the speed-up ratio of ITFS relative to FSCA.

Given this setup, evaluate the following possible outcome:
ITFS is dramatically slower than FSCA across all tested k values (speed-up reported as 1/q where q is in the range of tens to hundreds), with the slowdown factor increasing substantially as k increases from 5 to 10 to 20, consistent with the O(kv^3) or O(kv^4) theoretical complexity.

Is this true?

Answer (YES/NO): NO